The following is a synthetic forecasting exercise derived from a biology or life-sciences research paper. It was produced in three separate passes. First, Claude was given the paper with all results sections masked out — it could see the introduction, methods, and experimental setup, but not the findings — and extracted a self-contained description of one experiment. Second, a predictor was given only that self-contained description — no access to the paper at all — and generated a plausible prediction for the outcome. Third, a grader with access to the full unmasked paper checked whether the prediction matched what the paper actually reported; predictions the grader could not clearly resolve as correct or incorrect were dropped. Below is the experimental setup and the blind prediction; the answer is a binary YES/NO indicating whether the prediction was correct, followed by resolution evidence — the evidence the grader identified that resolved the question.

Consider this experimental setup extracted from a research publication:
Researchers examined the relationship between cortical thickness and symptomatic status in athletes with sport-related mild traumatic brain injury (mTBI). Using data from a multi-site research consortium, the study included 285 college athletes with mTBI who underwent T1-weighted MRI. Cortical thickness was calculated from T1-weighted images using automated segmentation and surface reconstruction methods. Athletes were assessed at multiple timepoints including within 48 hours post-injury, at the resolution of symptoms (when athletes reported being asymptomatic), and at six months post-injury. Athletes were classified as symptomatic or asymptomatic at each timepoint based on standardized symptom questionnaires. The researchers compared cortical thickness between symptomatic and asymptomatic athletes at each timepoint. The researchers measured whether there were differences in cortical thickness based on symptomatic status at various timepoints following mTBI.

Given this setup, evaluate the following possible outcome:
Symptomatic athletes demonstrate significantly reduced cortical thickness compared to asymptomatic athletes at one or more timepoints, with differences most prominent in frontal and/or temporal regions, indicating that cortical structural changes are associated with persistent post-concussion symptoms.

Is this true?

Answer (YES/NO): NO